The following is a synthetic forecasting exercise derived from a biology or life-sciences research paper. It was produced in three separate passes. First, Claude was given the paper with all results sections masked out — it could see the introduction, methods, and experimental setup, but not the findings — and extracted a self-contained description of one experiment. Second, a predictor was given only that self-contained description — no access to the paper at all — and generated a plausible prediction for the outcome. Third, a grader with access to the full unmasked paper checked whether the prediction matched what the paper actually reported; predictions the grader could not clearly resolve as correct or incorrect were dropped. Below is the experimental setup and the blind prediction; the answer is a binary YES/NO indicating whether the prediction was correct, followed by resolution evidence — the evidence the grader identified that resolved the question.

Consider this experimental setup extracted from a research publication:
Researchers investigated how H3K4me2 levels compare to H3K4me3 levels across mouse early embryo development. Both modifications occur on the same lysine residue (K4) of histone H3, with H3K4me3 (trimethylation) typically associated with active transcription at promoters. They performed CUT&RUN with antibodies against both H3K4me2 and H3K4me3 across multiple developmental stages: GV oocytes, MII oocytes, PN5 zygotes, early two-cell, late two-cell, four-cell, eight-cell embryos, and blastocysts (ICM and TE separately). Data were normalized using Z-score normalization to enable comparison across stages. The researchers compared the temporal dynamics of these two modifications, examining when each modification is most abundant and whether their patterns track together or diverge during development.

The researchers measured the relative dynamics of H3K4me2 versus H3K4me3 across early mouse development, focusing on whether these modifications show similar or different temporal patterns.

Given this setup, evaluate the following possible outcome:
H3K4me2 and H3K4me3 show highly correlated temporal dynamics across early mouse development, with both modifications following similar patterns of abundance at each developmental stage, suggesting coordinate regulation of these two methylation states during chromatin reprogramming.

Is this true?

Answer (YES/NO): YES